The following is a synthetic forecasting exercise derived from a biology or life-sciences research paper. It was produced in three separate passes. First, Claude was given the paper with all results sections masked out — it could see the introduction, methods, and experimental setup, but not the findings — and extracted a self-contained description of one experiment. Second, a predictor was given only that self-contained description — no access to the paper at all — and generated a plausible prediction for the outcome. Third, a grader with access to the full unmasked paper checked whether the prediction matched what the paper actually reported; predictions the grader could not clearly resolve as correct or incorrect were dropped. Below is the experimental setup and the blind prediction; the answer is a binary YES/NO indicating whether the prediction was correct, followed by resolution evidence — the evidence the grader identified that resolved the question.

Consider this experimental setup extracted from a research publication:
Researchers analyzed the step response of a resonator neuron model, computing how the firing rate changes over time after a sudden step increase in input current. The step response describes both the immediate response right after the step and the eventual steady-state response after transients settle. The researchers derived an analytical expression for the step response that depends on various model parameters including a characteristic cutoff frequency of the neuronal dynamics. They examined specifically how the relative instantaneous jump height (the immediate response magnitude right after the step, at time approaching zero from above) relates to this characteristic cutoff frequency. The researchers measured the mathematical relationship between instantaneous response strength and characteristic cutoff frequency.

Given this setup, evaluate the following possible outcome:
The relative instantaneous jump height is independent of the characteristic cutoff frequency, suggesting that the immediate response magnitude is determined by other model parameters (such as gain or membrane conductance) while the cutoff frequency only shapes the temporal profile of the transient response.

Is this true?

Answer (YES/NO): NO